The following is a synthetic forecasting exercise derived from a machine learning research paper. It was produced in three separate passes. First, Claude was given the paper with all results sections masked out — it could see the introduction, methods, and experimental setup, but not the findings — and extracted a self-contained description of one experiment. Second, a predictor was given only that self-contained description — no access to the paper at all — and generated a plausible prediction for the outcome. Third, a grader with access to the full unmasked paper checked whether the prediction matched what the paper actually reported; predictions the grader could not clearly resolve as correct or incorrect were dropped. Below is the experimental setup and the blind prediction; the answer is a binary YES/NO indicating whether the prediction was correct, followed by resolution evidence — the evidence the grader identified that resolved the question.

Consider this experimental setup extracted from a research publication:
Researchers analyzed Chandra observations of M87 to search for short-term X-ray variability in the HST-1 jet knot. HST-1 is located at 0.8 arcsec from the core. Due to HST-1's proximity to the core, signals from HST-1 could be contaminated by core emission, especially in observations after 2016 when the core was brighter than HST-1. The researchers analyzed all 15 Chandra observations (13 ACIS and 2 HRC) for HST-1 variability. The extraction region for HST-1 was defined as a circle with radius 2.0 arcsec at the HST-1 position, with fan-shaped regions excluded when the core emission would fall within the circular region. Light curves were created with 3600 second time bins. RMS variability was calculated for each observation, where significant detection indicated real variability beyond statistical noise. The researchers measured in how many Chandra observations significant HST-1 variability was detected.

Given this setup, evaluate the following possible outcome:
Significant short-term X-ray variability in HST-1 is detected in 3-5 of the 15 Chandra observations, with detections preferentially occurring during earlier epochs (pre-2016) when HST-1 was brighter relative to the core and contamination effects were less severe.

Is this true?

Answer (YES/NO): NO